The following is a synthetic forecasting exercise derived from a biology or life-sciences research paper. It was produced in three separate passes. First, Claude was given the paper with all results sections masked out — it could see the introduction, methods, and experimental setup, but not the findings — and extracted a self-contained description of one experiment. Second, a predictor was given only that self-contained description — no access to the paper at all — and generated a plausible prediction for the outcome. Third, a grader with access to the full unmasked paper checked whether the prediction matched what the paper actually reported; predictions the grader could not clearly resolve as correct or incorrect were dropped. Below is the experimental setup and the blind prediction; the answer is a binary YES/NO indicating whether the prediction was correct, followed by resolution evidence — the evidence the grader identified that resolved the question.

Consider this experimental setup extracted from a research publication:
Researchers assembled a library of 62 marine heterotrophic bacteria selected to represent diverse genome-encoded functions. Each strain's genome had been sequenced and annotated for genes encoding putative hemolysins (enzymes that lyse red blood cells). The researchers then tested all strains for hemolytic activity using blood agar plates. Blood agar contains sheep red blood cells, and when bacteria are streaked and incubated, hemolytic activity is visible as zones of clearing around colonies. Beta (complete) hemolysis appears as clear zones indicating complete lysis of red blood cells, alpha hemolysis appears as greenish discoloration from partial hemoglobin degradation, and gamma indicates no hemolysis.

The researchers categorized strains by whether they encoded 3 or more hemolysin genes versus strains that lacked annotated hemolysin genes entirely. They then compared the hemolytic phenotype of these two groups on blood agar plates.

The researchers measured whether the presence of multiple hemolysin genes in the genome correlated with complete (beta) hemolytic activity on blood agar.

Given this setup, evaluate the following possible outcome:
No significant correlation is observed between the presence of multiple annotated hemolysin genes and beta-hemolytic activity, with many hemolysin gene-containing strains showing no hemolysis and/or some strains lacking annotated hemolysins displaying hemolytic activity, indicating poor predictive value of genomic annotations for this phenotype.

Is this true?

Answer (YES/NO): YES